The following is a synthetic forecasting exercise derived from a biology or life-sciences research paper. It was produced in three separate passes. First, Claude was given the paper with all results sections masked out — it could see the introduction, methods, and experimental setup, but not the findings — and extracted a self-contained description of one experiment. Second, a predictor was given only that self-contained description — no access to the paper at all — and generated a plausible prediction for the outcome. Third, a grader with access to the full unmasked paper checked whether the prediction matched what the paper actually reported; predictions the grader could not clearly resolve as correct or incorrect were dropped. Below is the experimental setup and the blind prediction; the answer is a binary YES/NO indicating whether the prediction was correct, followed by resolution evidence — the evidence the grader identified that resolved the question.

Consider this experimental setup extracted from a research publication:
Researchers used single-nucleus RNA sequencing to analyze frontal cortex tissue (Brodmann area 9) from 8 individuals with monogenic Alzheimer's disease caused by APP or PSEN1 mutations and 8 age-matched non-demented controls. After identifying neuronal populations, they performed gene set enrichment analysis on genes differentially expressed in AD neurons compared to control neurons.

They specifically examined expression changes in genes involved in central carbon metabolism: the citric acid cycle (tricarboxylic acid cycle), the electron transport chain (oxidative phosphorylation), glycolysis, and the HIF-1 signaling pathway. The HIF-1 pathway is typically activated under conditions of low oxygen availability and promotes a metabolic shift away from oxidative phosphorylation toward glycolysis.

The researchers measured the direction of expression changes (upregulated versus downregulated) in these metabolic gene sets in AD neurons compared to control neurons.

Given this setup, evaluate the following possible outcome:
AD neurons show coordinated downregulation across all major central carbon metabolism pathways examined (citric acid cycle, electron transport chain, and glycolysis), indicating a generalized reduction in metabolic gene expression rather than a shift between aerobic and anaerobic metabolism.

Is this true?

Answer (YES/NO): NO